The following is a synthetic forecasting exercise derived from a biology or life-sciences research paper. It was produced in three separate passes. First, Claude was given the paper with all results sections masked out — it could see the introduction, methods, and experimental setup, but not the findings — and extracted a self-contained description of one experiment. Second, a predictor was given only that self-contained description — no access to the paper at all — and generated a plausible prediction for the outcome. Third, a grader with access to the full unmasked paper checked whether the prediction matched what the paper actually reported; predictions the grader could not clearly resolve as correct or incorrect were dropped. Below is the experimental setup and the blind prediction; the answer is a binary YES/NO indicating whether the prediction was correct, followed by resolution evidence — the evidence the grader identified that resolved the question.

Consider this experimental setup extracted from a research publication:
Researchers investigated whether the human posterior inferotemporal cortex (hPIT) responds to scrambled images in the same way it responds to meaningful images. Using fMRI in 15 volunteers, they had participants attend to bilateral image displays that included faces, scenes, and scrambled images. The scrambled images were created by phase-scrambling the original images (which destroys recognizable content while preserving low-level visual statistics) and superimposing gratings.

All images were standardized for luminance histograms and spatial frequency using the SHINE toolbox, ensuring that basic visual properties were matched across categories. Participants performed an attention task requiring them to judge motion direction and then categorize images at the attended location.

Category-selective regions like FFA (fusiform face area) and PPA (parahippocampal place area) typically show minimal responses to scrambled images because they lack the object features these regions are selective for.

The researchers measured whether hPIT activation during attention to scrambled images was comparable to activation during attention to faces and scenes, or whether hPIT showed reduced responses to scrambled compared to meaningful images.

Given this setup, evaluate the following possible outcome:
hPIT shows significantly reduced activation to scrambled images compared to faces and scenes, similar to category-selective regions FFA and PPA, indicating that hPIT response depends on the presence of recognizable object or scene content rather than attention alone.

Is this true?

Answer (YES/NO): NO